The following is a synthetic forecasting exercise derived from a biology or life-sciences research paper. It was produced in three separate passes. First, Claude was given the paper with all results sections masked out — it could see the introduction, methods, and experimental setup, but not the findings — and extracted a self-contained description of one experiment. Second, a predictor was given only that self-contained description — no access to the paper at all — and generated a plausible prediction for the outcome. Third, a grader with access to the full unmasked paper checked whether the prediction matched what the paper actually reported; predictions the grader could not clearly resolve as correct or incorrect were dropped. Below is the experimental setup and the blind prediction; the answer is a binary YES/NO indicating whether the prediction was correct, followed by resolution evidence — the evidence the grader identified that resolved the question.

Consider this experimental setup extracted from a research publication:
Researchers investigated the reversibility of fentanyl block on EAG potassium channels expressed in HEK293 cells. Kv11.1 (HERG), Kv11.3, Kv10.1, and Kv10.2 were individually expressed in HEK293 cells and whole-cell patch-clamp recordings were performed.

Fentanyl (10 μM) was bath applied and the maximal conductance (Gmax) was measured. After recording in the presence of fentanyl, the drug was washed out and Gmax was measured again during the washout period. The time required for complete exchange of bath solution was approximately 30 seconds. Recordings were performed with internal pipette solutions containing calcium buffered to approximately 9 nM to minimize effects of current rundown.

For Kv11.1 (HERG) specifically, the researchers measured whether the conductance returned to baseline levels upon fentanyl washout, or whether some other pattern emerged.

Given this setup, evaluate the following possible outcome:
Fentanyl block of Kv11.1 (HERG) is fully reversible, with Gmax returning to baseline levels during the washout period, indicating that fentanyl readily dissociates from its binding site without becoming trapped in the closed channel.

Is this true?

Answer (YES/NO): NO